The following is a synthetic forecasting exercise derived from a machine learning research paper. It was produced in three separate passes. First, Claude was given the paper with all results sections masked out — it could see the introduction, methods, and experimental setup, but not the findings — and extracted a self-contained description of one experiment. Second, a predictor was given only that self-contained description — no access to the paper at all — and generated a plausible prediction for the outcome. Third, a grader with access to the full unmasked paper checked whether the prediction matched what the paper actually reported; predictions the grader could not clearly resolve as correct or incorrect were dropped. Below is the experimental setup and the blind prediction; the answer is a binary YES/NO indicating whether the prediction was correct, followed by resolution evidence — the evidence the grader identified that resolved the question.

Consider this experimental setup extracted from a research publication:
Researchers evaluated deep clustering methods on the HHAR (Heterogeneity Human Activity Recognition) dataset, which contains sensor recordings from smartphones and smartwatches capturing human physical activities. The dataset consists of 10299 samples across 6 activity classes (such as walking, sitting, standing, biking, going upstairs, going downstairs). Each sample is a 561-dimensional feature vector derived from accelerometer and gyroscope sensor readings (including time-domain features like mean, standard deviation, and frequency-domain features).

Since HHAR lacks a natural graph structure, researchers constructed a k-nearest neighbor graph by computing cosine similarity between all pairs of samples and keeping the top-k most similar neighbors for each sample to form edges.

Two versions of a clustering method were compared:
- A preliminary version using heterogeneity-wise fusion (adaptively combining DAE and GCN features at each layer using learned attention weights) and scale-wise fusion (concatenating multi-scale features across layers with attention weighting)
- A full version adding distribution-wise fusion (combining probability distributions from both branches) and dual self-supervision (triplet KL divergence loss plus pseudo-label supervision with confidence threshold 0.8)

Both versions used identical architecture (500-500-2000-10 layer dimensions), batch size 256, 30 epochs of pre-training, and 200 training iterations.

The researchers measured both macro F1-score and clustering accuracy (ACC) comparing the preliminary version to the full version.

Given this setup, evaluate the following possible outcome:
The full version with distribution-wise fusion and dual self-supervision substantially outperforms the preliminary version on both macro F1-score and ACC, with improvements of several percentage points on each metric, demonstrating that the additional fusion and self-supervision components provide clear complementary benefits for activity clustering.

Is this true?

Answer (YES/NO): NO